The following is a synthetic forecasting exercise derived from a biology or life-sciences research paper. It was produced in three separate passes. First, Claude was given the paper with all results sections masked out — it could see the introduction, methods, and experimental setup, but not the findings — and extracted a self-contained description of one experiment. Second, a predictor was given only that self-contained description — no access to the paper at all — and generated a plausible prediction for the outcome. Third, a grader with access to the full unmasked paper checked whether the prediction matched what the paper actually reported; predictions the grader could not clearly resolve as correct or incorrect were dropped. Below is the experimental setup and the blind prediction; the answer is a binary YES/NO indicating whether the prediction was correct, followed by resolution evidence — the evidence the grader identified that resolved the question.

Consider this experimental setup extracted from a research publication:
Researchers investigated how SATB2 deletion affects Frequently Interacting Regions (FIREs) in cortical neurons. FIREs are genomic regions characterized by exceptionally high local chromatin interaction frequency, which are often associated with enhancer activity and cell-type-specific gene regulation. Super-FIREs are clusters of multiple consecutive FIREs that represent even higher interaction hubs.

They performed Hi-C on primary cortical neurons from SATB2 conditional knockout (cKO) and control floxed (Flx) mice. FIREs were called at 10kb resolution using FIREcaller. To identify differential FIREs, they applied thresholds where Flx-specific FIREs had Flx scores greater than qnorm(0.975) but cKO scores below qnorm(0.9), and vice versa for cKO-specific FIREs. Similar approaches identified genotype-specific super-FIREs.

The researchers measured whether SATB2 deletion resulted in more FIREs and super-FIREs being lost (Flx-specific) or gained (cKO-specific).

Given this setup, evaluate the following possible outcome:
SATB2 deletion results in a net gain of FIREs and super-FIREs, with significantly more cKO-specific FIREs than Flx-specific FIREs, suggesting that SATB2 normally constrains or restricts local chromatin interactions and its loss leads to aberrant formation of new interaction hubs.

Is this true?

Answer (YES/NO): NO